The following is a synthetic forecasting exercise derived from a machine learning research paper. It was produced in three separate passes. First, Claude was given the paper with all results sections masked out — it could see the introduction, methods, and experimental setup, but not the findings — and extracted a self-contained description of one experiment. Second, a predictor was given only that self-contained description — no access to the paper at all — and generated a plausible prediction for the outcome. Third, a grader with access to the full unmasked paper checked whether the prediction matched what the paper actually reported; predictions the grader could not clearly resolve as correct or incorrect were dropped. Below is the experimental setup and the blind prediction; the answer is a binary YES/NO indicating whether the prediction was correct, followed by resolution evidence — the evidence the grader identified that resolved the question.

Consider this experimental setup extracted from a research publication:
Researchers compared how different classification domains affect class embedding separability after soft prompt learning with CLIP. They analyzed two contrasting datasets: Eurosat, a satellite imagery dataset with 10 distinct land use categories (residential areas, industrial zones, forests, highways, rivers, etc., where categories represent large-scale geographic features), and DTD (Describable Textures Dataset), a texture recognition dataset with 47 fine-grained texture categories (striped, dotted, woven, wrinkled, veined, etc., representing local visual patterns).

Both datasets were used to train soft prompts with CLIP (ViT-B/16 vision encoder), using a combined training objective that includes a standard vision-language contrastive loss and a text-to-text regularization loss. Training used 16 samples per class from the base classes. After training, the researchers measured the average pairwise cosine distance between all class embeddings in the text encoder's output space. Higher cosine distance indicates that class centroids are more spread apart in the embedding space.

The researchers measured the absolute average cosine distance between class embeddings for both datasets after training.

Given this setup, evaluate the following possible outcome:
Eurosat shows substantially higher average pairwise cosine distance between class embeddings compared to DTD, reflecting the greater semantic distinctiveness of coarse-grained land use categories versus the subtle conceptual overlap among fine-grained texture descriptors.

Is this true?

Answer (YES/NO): NO